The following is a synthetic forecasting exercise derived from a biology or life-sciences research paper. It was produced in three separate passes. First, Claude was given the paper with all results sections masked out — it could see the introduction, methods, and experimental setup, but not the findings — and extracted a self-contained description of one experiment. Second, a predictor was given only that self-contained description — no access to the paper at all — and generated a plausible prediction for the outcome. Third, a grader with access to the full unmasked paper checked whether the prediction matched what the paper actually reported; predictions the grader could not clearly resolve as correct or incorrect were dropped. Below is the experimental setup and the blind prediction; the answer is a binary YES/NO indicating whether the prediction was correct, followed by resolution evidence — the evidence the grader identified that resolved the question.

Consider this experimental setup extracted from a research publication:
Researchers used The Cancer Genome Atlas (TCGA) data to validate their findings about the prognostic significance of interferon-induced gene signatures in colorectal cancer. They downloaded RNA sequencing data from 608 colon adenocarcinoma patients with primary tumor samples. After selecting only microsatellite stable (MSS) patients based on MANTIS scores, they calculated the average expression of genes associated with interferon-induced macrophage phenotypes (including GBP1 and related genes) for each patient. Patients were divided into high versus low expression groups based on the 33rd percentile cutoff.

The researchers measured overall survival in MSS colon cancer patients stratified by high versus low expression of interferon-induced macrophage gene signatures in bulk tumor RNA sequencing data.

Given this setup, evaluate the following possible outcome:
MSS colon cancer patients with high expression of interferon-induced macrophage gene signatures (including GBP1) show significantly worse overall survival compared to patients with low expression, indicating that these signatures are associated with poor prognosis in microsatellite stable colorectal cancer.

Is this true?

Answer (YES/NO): NO